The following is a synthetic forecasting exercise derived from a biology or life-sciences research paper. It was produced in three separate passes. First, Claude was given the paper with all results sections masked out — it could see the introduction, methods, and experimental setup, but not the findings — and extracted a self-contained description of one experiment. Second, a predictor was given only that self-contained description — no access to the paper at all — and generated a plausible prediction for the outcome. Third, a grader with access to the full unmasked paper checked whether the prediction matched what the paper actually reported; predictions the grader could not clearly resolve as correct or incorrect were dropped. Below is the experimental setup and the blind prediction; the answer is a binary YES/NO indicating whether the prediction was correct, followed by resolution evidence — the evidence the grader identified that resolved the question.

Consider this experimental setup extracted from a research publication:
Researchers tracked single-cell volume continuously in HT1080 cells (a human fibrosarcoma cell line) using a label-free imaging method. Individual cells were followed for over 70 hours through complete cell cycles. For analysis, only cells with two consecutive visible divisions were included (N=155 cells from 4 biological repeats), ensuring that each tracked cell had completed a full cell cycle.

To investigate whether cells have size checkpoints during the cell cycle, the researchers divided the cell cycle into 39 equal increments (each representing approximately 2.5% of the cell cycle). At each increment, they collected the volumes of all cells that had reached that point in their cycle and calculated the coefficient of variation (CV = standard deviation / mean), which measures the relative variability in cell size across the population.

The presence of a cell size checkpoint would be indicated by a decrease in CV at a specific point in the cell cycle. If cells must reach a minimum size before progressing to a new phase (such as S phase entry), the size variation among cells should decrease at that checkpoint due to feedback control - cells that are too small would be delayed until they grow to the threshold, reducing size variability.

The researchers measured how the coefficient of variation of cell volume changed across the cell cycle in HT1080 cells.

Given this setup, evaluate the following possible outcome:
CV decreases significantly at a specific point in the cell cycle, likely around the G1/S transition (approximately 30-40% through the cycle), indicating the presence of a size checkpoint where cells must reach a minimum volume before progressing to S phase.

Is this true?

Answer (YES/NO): NO